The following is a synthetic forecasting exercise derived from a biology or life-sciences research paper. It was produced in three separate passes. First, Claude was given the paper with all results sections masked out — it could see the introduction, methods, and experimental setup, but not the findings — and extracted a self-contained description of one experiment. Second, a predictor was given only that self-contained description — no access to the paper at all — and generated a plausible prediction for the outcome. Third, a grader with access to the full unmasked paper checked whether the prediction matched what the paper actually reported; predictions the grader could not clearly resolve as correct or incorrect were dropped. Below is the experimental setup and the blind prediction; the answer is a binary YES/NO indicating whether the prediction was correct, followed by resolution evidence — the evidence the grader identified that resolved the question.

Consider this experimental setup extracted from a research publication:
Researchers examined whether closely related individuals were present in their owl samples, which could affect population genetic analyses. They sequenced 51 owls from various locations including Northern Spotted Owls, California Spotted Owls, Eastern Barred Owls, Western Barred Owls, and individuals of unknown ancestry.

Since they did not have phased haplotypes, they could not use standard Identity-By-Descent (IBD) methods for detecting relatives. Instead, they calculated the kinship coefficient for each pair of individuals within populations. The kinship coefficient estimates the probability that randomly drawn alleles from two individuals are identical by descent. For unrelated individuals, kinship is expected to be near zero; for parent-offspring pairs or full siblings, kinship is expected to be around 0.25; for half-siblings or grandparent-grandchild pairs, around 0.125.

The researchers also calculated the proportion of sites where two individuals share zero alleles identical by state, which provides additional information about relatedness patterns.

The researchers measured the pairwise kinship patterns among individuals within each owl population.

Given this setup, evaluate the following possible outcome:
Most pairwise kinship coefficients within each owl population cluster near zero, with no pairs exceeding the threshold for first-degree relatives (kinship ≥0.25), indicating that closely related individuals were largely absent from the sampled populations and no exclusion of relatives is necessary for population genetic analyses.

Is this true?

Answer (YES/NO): NO